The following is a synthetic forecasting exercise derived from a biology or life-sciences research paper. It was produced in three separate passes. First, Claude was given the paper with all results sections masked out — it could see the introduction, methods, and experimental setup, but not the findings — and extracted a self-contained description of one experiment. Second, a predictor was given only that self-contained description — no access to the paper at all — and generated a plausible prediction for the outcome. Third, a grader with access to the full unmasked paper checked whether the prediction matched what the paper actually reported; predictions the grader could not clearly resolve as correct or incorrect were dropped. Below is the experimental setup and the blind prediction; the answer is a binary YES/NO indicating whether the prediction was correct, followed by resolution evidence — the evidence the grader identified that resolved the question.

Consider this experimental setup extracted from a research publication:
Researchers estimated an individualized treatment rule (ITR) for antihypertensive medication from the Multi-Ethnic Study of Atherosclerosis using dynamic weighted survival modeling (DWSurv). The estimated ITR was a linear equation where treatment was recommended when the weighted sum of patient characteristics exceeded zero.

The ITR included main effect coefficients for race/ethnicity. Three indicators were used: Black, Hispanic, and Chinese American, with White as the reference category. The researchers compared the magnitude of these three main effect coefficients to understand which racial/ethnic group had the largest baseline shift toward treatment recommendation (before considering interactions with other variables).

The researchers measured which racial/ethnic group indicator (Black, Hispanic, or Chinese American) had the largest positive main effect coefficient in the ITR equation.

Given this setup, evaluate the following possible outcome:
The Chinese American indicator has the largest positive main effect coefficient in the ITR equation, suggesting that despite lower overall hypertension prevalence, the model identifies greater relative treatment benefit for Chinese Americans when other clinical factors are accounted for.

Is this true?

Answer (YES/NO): NO